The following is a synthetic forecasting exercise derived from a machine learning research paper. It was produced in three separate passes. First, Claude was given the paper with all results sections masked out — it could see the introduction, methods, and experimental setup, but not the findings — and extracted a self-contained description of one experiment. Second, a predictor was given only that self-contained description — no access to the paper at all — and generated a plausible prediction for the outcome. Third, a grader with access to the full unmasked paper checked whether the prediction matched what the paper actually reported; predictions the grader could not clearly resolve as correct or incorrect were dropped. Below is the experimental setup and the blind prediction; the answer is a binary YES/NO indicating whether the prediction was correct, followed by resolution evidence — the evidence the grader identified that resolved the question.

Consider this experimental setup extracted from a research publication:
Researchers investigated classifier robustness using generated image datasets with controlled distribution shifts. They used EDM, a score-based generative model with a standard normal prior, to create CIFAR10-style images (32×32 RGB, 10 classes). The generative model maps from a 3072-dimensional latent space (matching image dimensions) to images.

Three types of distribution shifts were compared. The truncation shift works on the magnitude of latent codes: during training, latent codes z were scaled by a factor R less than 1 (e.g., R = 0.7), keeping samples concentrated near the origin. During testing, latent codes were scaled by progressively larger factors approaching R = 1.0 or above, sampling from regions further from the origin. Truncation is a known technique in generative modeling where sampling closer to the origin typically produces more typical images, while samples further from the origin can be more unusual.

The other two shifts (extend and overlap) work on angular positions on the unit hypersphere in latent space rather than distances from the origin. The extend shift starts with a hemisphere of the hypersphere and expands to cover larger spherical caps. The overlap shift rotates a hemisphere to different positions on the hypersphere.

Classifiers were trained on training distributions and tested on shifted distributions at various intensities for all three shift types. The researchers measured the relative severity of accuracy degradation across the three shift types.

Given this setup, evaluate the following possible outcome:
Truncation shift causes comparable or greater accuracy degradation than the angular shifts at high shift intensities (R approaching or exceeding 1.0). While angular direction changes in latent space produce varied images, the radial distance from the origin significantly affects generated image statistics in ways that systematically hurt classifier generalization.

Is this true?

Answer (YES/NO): YES